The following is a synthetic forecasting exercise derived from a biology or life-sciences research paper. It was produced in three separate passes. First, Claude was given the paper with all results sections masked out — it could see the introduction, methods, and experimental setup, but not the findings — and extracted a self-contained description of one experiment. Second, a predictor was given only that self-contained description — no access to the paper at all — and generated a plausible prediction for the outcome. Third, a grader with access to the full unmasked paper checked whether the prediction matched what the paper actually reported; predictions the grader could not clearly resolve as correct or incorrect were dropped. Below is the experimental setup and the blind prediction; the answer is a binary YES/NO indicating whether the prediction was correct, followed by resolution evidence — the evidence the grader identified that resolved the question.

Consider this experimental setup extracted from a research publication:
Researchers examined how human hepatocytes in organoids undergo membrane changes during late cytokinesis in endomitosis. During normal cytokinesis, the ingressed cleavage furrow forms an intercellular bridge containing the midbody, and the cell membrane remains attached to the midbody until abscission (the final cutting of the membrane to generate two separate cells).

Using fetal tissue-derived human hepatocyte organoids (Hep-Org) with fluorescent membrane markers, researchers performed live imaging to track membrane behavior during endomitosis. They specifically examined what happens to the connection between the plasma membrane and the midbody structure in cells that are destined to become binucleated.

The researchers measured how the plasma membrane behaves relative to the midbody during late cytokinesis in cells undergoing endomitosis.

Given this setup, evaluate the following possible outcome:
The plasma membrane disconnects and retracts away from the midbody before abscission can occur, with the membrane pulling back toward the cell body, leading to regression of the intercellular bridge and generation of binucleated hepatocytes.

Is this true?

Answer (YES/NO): YES